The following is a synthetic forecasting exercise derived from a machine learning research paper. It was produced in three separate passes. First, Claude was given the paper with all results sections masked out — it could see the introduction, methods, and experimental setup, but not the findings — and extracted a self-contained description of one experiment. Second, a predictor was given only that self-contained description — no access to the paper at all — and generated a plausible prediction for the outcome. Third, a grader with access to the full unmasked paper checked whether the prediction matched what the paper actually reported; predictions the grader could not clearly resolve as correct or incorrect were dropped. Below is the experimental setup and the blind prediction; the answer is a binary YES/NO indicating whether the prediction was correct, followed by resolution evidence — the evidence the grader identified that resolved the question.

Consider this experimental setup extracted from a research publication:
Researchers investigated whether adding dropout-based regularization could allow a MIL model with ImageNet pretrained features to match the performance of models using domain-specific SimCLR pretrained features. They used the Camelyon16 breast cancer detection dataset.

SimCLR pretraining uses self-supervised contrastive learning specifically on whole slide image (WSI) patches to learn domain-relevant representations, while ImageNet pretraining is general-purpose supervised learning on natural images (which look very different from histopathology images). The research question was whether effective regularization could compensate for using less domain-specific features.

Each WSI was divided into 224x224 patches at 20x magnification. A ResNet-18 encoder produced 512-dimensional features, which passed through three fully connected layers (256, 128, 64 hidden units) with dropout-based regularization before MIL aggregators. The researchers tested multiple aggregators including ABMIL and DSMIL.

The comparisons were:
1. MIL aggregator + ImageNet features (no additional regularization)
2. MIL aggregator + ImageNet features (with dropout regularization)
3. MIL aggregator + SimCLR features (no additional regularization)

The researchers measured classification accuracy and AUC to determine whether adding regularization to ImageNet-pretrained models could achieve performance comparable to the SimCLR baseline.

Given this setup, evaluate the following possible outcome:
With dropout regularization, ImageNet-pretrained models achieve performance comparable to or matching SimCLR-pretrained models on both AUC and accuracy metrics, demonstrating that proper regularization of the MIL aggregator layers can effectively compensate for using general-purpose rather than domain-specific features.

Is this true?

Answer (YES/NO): YES